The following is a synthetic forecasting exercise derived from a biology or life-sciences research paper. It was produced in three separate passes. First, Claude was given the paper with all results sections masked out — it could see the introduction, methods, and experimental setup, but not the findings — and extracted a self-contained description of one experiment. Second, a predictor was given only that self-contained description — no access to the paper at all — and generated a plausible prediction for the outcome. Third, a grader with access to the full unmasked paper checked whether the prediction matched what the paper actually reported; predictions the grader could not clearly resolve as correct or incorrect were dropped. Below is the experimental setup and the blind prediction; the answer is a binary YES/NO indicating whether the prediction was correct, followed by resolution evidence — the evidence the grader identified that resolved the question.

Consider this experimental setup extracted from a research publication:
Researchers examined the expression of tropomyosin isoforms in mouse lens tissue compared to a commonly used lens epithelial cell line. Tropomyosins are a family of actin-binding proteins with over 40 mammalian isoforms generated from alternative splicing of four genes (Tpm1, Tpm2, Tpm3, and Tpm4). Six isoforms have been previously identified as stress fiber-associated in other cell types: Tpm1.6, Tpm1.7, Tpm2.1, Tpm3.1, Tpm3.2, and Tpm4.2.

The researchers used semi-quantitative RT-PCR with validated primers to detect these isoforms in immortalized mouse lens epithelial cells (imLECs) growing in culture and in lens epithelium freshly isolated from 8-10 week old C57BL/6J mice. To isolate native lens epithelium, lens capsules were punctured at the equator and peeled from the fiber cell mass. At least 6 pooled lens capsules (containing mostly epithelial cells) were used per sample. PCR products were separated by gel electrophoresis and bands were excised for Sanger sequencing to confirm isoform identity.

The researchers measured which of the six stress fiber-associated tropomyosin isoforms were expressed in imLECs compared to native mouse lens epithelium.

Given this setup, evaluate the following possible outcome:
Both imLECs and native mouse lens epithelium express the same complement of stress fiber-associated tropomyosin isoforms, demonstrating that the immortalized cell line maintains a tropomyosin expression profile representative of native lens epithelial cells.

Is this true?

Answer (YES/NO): NO